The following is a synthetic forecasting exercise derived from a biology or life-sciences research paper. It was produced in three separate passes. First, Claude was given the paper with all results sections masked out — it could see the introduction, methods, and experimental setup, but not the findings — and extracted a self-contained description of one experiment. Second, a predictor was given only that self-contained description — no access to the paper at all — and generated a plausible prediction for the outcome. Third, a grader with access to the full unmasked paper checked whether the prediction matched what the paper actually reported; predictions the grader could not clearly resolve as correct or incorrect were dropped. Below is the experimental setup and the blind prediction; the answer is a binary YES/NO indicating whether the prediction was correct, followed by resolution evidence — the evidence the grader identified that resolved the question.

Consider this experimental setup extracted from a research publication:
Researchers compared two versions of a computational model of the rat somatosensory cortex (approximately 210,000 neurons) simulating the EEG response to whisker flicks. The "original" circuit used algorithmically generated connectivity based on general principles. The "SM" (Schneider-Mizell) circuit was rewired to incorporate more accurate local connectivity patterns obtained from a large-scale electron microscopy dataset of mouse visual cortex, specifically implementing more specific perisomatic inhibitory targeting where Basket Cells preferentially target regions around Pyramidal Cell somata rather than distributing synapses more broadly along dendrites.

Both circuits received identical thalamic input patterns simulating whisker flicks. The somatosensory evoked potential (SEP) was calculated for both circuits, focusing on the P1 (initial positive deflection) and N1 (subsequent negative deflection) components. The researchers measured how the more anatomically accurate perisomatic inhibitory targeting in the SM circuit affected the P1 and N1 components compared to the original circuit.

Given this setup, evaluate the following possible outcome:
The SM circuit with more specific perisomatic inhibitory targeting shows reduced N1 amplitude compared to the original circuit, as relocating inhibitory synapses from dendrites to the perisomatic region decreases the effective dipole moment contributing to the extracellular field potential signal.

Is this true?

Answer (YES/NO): NO